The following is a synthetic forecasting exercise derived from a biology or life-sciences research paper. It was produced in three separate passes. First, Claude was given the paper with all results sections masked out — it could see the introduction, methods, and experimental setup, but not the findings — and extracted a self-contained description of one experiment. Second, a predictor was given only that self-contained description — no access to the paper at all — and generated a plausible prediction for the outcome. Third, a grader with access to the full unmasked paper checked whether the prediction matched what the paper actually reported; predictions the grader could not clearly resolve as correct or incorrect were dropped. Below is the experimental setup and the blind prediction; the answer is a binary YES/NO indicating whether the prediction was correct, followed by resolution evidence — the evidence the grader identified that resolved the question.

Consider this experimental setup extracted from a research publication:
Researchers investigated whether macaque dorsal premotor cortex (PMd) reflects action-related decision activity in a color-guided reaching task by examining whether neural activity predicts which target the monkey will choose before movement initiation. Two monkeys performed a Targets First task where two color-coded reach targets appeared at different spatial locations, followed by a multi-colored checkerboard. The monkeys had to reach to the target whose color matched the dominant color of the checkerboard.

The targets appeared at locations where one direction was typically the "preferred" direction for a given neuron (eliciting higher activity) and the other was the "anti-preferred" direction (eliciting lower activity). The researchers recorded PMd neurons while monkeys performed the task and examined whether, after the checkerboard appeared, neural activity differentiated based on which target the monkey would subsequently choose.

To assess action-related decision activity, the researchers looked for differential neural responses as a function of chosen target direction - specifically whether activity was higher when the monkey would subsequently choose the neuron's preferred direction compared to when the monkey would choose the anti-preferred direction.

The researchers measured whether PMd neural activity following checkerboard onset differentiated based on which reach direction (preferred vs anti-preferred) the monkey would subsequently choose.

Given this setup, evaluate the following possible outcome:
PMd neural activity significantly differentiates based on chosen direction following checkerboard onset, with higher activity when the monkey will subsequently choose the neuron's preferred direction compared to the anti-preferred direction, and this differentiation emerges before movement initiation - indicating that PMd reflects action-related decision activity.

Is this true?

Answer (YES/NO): YES